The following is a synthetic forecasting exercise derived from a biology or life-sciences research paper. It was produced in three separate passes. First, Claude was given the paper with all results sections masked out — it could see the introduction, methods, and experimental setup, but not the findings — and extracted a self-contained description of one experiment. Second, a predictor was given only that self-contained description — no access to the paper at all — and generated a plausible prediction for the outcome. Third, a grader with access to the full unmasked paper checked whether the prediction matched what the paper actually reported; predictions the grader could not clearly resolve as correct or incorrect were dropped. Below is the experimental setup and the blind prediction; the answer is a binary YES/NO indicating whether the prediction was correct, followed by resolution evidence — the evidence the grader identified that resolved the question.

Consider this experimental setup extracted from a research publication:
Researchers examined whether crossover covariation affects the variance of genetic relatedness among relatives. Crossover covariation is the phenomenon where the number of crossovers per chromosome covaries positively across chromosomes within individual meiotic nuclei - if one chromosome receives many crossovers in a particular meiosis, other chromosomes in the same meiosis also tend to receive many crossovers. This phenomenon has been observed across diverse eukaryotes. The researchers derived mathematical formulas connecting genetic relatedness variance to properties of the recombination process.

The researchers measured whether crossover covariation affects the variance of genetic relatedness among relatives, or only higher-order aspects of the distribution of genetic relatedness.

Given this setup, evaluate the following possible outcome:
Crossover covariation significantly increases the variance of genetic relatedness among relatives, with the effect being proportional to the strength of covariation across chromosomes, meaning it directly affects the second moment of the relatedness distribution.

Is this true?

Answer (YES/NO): NO